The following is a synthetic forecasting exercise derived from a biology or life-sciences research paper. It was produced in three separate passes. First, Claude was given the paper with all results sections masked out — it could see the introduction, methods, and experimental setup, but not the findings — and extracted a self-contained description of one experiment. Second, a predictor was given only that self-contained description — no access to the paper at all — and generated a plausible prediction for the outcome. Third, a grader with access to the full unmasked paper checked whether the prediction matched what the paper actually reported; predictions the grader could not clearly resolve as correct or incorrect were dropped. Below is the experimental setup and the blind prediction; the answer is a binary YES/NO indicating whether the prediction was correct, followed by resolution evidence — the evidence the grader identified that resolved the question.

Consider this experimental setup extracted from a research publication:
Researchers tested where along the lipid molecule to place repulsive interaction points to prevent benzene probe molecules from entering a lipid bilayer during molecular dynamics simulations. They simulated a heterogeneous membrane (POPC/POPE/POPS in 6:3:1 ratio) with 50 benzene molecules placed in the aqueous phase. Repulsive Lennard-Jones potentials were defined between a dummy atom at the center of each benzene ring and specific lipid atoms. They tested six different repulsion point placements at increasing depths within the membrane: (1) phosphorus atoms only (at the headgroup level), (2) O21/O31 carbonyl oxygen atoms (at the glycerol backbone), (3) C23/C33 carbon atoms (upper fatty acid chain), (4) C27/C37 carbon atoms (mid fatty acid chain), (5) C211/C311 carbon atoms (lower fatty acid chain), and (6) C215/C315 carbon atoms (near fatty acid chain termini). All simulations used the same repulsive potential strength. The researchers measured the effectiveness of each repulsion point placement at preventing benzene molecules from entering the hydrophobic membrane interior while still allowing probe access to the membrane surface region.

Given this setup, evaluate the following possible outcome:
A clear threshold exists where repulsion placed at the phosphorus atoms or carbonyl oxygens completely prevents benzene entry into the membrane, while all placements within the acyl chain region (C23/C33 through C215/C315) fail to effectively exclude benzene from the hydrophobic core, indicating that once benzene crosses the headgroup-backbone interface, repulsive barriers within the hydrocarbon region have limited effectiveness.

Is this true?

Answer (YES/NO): NO